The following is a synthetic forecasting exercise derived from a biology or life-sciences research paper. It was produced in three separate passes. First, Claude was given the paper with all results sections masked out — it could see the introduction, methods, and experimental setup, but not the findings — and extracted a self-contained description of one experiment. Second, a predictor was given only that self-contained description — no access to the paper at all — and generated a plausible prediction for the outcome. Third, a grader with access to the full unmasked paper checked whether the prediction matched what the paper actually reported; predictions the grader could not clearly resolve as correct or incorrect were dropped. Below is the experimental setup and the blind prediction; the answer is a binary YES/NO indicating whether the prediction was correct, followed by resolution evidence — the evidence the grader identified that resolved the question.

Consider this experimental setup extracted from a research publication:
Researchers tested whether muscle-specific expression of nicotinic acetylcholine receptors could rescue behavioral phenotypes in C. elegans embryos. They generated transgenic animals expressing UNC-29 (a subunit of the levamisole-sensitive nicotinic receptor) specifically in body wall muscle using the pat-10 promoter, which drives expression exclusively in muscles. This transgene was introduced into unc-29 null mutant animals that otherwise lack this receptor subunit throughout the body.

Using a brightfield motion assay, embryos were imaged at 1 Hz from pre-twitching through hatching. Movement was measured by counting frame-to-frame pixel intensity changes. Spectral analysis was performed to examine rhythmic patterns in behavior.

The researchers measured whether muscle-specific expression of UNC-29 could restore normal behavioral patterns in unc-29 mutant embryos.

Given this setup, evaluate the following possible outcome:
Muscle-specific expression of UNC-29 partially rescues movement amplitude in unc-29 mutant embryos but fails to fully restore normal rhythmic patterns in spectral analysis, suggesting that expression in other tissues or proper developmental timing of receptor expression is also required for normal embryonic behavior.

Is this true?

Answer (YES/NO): NO